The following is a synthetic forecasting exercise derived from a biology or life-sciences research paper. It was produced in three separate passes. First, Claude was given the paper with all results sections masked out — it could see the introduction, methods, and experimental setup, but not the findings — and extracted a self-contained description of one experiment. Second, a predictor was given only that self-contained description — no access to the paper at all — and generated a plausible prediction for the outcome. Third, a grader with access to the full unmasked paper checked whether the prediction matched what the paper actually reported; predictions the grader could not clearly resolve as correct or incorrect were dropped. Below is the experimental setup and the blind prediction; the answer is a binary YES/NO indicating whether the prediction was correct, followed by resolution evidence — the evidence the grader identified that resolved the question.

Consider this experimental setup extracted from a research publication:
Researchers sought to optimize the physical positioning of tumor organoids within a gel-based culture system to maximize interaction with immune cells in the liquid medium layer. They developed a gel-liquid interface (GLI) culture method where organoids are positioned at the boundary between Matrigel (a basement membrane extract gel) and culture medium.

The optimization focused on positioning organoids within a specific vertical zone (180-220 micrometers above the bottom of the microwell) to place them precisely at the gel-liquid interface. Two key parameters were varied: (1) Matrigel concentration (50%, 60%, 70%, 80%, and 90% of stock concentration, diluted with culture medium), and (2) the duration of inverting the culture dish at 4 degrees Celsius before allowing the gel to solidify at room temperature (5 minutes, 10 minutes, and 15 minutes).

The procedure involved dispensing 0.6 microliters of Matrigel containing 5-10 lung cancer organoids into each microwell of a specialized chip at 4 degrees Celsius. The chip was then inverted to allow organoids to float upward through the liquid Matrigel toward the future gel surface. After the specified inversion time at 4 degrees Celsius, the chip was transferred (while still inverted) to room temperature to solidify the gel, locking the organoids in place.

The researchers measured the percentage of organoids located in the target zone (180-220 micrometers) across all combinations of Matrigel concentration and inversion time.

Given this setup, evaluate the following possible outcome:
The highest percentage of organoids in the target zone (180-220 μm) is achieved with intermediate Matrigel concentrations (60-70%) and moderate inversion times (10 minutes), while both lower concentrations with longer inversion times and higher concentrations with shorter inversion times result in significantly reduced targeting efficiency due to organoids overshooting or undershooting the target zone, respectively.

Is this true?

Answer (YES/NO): NO